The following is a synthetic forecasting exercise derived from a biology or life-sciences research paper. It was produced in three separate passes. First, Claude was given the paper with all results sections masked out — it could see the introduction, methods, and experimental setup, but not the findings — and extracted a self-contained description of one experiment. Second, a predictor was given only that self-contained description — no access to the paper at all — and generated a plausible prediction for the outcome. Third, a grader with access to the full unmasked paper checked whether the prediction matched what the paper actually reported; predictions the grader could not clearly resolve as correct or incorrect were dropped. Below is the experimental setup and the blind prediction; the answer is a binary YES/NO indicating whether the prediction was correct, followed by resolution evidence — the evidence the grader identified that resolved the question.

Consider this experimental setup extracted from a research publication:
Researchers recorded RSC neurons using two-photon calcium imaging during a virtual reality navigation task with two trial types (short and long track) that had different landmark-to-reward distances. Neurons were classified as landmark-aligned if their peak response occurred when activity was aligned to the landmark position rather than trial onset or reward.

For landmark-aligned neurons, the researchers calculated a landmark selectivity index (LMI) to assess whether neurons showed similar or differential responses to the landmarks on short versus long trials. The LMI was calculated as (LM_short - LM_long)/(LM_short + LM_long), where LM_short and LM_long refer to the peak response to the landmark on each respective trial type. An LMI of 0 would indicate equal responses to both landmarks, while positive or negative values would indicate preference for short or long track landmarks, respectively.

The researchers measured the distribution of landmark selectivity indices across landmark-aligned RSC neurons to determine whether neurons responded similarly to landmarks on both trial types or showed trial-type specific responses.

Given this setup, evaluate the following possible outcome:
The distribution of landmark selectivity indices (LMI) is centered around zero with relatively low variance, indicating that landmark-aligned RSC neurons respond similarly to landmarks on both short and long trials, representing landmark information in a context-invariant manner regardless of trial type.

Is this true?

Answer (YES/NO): YES